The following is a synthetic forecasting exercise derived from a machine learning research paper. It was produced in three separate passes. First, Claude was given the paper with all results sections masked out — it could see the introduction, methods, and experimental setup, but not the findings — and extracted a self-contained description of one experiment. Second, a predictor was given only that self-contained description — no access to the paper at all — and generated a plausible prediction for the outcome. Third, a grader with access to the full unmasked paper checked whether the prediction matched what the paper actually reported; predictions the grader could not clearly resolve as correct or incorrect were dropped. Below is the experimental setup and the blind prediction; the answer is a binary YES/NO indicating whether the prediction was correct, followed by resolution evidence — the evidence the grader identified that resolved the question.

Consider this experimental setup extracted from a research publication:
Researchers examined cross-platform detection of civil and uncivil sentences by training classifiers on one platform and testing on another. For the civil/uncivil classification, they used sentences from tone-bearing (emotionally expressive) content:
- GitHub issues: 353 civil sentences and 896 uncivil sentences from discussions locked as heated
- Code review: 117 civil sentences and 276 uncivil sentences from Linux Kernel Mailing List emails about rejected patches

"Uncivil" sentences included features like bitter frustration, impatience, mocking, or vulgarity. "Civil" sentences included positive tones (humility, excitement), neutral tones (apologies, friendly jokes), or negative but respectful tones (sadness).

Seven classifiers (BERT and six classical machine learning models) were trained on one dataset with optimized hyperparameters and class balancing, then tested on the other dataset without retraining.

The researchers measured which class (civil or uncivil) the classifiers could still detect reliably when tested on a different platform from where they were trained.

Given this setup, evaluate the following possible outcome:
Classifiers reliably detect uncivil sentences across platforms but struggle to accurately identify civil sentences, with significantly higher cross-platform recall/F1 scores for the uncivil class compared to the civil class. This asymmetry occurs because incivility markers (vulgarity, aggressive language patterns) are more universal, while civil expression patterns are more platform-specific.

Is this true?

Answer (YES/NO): YES